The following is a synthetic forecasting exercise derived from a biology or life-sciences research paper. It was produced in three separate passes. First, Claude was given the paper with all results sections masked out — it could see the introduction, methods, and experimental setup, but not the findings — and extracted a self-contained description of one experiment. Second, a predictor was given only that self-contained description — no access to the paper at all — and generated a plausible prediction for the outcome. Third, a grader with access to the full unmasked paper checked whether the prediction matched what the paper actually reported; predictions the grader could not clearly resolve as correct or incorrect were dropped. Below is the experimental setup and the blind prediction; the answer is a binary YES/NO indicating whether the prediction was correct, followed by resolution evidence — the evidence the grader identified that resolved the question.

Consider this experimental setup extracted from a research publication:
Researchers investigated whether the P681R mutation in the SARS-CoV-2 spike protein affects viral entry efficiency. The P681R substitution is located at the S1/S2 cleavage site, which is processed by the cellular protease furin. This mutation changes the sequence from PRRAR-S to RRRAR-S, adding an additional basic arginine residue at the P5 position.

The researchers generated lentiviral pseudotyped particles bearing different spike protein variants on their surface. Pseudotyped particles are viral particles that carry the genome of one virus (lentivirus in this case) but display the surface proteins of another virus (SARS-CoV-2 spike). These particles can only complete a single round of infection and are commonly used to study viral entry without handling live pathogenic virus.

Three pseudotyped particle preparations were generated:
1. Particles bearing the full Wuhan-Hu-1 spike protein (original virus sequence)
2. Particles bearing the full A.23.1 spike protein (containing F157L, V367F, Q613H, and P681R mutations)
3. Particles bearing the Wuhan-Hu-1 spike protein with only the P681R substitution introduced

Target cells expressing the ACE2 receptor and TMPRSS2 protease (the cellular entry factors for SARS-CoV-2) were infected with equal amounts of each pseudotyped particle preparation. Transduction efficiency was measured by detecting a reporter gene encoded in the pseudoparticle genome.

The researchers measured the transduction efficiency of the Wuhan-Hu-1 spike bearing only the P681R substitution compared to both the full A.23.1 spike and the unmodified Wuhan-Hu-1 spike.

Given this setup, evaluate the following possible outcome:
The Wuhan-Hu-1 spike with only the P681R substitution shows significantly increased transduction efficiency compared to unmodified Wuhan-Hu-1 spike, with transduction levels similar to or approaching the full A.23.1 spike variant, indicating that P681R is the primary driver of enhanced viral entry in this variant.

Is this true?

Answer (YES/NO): NO